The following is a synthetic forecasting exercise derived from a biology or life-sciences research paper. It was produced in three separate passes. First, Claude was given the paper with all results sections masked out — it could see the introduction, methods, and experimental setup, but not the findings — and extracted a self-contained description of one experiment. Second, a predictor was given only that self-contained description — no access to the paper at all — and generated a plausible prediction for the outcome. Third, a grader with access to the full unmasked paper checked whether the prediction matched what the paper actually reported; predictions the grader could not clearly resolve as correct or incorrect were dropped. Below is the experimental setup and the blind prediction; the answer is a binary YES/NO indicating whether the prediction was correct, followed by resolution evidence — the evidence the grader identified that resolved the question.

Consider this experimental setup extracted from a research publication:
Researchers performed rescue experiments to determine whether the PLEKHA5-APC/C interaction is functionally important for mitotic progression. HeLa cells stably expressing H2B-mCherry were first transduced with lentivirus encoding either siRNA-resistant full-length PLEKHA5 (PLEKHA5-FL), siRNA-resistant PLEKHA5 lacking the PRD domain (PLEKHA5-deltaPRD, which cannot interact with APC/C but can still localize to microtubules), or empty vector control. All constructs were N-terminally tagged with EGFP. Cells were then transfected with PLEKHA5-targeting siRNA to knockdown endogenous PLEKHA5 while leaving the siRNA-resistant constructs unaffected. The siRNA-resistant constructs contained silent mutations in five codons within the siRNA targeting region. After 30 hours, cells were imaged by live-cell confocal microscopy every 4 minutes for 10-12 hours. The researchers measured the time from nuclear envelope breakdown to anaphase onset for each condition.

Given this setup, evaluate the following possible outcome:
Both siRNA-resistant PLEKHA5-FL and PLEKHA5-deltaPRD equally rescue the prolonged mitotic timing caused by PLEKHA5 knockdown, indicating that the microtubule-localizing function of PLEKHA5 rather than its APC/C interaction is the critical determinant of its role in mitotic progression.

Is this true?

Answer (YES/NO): NO